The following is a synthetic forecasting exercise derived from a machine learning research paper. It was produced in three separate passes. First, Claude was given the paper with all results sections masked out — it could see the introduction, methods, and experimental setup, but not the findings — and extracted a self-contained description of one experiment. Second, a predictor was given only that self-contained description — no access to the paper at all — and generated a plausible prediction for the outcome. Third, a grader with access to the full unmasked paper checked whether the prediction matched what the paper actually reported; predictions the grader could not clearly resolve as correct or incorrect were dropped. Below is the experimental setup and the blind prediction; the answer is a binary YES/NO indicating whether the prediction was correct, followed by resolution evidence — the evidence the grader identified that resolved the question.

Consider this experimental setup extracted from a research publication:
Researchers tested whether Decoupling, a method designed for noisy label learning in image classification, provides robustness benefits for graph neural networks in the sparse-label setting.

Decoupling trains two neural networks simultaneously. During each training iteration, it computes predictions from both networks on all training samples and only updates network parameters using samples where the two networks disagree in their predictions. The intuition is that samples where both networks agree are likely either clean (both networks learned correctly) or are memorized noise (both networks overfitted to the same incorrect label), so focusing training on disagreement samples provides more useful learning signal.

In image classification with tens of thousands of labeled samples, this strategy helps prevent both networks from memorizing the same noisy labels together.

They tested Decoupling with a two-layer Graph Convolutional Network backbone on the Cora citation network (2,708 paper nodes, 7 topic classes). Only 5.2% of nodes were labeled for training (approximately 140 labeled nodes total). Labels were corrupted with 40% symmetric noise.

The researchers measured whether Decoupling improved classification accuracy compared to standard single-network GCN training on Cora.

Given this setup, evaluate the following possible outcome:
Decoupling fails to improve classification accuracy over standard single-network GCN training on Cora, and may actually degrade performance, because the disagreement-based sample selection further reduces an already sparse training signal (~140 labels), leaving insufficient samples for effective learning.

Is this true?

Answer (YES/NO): YES